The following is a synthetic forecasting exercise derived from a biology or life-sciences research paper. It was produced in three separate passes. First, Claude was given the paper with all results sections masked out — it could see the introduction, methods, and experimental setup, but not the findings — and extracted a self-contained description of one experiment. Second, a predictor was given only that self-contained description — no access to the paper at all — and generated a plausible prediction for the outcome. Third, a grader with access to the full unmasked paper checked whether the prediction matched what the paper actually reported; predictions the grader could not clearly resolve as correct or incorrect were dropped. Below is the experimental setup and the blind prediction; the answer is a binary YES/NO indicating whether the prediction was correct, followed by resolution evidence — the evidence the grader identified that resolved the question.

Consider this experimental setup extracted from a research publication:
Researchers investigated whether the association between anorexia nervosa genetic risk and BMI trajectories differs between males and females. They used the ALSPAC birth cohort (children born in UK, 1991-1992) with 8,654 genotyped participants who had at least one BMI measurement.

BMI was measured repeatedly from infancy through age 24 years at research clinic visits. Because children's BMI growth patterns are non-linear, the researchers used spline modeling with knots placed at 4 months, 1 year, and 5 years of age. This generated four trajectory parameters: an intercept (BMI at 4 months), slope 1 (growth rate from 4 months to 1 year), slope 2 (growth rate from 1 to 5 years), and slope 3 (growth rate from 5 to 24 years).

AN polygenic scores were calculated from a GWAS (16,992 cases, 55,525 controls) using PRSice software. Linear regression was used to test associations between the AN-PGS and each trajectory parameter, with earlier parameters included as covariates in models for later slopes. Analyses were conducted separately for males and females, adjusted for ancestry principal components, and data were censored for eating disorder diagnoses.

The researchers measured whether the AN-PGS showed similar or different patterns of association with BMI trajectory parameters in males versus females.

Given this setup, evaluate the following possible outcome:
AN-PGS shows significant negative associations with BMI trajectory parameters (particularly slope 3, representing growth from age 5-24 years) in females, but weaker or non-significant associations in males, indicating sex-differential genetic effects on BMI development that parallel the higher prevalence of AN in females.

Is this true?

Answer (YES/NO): YES